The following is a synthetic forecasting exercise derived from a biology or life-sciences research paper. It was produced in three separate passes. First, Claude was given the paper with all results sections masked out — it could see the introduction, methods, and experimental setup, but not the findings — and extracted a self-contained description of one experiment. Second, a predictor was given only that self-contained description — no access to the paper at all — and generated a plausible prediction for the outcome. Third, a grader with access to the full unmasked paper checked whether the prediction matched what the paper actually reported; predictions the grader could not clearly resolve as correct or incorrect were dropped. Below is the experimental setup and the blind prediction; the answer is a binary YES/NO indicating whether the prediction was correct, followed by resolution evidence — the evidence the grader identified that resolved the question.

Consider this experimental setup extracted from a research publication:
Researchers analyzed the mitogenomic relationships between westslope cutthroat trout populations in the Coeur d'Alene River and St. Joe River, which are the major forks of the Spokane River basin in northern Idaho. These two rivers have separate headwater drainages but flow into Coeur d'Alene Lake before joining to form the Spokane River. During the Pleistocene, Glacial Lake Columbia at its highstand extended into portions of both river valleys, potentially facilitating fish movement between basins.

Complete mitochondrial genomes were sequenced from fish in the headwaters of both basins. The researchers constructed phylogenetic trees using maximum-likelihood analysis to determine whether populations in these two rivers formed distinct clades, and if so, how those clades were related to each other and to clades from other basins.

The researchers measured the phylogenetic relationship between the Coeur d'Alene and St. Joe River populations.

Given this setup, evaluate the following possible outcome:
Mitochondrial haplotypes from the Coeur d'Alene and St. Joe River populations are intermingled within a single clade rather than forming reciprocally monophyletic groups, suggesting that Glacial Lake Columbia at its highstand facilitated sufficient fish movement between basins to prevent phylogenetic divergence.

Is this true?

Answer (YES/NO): NO